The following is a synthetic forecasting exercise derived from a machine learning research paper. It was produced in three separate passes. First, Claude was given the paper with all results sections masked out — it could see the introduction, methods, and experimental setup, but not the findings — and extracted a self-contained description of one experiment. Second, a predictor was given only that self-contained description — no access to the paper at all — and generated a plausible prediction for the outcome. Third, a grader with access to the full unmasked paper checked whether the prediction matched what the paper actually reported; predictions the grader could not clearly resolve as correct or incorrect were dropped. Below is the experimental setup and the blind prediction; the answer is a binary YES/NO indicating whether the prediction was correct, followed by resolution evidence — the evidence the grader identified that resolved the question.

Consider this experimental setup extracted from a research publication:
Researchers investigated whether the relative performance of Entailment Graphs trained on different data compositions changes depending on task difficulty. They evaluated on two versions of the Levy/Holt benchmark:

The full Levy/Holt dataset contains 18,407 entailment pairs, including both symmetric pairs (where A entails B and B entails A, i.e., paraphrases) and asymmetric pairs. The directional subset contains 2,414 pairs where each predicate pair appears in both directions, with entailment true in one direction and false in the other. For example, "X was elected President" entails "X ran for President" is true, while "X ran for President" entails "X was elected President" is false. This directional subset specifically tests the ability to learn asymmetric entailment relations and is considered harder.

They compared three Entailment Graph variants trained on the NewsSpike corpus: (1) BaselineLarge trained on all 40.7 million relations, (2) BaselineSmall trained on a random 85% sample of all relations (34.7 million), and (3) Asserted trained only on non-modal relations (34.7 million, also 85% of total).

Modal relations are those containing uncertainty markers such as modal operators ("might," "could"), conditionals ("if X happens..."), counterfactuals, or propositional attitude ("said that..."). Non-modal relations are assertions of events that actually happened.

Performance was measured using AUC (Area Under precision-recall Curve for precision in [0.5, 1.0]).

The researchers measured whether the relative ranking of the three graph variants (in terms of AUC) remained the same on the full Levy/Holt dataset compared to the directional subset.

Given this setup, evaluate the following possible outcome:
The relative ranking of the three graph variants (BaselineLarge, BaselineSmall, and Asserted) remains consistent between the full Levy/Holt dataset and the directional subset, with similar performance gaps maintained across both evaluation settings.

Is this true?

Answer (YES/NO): NO